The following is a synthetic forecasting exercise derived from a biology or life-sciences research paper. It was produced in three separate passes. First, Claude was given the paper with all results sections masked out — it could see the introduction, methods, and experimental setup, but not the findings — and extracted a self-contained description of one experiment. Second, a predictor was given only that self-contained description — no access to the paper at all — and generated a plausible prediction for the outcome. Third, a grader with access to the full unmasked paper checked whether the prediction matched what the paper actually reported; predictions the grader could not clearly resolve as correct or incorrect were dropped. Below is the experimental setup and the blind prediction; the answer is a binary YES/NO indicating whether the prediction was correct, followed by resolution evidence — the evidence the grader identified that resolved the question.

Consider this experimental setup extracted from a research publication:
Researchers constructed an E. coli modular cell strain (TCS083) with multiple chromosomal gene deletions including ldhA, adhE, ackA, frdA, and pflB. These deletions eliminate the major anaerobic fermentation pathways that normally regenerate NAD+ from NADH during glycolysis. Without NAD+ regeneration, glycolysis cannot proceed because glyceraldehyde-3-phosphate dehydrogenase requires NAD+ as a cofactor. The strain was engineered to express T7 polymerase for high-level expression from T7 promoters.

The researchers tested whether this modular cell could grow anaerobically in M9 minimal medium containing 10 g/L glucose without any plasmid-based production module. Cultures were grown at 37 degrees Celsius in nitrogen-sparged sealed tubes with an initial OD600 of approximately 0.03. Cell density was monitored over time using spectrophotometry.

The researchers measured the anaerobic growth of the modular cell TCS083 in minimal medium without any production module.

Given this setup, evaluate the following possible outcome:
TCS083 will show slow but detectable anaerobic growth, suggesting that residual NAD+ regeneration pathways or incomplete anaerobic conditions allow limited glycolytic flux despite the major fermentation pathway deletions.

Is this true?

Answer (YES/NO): NO